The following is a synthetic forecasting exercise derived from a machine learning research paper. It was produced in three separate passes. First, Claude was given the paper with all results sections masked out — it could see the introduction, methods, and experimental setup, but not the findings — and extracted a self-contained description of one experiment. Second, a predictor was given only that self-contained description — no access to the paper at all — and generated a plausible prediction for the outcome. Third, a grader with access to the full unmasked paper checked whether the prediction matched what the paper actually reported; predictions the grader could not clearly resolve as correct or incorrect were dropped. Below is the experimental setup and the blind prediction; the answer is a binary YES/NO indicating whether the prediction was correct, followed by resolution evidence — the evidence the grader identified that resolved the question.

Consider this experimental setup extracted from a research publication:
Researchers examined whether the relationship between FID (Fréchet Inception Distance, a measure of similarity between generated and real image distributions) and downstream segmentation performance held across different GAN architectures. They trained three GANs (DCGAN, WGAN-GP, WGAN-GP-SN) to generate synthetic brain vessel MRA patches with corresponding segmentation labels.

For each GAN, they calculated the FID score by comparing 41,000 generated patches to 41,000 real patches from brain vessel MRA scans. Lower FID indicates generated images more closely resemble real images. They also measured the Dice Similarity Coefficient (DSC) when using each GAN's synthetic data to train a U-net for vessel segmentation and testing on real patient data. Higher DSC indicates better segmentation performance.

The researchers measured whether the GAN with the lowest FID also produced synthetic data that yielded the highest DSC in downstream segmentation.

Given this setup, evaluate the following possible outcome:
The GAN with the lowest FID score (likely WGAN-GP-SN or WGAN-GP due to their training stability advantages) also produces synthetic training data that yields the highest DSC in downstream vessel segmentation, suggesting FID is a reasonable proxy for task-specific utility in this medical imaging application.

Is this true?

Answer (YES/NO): YES